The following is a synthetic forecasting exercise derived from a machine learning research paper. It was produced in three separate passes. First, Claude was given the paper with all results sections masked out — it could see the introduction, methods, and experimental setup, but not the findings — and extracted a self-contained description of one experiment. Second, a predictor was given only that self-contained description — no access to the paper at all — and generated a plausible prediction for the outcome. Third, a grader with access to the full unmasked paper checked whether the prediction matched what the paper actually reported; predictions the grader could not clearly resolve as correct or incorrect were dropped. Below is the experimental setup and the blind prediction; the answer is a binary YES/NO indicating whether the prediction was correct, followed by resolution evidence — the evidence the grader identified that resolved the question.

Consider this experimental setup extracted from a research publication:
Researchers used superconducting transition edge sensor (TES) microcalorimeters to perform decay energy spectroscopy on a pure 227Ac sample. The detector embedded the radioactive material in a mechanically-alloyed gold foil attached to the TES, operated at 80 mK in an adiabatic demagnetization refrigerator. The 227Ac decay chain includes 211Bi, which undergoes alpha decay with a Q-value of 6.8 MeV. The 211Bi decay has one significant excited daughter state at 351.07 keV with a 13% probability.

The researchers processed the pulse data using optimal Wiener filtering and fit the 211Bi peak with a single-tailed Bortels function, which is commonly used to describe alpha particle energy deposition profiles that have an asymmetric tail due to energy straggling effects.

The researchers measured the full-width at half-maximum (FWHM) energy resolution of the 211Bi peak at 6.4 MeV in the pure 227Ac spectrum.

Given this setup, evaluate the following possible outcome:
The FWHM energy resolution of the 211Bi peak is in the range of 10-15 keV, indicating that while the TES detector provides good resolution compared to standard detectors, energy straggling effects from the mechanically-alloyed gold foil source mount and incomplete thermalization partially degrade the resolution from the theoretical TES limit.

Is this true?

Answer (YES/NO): NO